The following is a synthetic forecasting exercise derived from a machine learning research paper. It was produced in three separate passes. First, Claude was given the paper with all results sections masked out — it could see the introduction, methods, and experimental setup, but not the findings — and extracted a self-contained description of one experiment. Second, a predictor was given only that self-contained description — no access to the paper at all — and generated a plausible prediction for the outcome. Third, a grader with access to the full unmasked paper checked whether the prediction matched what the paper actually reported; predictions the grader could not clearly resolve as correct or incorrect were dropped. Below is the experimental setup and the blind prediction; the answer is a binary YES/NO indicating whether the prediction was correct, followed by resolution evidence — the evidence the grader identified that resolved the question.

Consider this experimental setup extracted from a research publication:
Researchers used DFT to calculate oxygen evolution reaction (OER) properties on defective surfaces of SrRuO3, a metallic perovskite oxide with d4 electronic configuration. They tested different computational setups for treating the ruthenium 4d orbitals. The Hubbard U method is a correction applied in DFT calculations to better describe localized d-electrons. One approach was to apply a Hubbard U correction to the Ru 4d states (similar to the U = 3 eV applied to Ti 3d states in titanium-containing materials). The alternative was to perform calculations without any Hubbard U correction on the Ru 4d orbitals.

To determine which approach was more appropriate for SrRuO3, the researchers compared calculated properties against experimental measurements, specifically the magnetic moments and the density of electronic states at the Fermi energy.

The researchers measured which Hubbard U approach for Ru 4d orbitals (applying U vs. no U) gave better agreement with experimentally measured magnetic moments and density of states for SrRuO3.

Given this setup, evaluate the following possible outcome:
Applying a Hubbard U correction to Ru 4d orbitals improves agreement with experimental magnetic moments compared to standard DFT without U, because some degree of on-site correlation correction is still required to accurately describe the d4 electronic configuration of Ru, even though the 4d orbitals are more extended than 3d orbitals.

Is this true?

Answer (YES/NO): NO